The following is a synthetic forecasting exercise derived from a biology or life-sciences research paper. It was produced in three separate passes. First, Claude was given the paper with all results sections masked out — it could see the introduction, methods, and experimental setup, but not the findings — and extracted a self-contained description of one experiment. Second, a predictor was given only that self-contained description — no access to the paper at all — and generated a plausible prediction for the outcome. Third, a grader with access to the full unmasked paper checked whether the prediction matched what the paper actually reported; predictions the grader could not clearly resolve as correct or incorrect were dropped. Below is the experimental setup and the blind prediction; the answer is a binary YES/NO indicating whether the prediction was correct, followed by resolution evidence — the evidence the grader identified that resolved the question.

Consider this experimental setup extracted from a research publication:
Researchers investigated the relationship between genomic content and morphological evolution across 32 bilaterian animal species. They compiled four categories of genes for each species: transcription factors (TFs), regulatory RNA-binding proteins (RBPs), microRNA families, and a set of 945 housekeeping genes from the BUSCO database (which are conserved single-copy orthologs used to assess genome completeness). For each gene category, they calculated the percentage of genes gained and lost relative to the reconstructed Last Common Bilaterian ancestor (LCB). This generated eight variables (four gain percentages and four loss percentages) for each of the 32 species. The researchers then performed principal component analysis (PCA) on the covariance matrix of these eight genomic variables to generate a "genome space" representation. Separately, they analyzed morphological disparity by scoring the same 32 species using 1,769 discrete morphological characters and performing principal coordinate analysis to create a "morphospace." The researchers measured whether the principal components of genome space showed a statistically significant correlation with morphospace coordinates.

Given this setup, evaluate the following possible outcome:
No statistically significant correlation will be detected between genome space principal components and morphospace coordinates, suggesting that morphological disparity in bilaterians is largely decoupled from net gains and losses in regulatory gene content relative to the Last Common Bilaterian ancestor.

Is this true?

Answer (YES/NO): YES